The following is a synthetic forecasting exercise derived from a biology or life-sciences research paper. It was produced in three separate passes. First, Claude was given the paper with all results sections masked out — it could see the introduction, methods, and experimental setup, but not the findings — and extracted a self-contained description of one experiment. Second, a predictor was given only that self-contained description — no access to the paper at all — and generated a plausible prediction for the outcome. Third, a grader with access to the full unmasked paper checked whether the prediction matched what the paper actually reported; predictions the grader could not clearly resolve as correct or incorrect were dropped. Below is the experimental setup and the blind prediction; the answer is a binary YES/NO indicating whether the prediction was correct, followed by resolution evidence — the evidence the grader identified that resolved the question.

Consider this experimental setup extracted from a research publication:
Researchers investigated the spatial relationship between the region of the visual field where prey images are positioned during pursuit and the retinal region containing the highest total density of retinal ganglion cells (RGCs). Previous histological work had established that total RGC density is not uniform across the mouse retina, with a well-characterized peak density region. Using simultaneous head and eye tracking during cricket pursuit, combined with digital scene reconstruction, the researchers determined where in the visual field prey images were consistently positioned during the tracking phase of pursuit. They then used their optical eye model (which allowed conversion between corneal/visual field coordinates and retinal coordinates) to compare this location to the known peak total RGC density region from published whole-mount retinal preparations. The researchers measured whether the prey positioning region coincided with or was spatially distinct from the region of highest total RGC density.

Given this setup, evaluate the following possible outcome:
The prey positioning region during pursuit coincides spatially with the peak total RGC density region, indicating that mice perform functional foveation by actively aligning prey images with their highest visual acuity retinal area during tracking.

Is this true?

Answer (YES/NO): NO